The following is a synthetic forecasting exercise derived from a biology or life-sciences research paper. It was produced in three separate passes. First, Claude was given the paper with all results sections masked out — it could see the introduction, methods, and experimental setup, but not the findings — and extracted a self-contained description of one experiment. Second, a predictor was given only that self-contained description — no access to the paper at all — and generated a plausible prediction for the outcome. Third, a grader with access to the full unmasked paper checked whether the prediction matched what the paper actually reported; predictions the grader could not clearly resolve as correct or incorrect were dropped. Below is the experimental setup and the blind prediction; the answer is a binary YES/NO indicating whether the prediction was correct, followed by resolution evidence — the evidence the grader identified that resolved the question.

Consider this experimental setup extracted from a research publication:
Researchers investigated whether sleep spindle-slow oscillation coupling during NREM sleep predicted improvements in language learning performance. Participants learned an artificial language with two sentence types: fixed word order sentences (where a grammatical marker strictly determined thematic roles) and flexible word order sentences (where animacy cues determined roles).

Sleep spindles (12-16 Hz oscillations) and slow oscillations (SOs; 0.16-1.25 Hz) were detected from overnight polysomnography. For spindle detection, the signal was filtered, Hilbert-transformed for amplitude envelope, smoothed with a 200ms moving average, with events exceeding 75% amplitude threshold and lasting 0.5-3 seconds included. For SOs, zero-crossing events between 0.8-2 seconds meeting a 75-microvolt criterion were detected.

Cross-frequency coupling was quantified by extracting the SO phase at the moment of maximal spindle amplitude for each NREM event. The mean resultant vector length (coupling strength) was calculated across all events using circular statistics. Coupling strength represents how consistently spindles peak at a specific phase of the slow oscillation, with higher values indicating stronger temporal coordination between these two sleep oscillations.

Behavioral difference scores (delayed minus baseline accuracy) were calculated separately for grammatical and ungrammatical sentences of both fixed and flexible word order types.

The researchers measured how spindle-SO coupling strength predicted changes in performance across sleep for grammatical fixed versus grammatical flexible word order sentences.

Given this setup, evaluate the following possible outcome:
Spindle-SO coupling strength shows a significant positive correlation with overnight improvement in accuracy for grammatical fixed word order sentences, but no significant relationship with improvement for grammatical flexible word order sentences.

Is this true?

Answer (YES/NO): NO